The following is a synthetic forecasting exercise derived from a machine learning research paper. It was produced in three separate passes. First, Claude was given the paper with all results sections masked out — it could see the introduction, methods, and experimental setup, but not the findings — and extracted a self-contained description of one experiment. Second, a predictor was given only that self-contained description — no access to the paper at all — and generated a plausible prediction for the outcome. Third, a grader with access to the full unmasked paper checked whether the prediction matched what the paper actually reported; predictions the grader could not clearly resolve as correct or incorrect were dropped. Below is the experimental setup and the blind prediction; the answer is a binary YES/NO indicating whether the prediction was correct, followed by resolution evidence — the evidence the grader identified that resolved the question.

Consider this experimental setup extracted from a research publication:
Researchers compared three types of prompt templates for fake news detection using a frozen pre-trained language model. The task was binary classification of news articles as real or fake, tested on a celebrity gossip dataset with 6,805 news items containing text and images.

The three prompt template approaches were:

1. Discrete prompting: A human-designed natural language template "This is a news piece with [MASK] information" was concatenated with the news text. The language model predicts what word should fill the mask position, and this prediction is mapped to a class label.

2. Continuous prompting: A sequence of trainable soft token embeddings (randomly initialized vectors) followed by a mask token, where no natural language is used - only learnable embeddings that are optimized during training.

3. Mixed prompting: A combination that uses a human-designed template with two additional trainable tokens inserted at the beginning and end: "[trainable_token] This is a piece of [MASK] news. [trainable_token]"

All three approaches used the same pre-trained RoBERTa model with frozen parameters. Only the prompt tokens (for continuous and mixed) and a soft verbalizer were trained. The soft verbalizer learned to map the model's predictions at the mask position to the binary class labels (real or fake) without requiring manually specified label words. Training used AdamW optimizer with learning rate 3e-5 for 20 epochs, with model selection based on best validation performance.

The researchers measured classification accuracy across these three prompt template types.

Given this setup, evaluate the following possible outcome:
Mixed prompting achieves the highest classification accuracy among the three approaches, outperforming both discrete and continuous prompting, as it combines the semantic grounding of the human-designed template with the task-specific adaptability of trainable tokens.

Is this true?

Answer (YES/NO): YES